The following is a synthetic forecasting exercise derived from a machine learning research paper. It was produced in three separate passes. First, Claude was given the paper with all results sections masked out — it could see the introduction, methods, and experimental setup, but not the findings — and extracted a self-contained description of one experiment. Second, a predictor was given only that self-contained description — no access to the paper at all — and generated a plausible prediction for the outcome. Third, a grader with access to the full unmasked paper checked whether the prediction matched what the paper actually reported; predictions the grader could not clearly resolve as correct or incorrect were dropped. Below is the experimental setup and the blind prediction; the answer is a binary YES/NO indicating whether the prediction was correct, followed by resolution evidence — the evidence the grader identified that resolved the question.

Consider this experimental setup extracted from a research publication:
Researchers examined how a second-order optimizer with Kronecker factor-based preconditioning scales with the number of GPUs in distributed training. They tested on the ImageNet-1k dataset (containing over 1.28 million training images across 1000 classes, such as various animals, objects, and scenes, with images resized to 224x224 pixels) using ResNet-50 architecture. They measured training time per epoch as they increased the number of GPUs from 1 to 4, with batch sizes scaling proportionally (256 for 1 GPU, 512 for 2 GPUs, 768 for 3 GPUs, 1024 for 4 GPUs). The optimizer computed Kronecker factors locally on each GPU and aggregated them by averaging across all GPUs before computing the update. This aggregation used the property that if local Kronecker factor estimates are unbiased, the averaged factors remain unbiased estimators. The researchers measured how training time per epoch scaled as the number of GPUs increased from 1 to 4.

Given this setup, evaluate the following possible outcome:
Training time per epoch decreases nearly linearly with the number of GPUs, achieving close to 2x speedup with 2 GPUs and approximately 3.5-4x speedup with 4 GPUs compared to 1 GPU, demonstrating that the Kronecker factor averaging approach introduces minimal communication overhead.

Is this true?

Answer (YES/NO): YES